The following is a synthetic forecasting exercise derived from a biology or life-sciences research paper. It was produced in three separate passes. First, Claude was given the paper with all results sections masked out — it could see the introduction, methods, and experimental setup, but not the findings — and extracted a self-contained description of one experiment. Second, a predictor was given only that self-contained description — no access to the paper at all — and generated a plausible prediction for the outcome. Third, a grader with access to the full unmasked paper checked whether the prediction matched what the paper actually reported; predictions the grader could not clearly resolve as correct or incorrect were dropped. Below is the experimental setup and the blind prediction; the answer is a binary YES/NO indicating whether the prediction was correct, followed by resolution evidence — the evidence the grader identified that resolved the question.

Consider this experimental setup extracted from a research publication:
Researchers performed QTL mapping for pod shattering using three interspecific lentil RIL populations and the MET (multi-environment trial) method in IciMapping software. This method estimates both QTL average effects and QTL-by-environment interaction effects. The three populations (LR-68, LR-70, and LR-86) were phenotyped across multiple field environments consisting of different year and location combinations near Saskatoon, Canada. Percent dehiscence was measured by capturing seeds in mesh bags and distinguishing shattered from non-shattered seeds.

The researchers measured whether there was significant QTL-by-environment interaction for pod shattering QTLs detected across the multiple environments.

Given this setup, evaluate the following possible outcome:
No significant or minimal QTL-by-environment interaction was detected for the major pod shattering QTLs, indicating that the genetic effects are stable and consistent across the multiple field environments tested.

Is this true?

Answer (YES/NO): YES